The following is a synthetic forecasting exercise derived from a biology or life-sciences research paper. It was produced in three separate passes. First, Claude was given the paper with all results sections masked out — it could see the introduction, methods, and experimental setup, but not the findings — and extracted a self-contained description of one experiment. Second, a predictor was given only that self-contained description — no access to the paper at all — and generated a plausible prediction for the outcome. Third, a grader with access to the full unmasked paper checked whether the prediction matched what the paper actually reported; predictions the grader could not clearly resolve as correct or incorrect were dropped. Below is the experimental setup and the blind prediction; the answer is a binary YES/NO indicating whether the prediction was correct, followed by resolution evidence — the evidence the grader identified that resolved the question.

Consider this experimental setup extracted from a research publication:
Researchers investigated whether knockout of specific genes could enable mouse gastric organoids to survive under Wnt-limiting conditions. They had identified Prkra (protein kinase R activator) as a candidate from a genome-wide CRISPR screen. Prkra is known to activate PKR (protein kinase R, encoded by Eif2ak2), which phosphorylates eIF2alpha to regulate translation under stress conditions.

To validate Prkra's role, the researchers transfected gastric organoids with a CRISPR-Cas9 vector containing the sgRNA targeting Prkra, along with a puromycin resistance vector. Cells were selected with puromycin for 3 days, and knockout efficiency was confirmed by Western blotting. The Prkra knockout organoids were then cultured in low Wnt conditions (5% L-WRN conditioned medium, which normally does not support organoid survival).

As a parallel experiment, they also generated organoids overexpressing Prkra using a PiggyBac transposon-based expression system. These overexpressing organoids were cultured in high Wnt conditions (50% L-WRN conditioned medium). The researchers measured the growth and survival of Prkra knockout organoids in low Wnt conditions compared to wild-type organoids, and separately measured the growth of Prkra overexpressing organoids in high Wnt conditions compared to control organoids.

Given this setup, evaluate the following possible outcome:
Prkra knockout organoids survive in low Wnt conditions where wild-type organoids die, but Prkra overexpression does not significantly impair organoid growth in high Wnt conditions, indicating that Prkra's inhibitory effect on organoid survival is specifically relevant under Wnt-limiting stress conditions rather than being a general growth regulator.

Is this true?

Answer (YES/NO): NO